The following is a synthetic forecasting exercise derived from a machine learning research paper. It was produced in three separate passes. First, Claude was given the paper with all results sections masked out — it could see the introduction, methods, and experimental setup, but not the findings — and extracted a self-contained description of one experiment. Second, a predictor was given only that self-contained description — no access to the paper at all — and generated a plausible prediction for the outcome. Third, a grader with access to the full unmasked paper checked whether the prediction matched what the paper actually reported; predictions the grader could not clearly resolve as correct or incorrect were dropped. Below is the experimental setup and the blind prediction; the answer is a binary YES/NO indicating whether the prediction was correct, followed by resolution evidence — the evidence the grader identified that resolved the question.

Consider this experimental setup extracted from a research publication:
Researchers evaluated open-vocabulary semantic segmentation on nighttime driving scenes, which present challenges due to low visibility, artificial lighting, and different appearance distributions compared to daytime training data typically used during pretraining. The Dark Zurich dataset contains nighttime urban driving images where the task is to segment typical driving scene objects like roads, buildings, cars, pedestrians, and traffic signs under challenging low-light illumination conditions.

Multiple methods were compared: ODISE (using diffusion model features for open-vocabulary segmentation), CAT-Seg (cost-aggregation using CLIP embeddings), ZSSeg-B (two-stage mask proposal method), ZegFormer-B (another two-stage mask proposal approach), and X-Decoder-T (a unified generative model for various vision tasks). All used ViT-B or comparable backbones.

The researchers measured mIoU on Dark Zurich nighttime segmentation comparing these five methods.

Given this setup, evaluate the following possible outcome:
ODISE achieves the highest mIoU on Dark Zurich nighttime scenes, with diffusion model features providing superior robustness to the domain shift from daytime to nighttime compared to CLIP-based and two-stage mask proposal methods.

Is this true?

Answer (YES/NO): YES